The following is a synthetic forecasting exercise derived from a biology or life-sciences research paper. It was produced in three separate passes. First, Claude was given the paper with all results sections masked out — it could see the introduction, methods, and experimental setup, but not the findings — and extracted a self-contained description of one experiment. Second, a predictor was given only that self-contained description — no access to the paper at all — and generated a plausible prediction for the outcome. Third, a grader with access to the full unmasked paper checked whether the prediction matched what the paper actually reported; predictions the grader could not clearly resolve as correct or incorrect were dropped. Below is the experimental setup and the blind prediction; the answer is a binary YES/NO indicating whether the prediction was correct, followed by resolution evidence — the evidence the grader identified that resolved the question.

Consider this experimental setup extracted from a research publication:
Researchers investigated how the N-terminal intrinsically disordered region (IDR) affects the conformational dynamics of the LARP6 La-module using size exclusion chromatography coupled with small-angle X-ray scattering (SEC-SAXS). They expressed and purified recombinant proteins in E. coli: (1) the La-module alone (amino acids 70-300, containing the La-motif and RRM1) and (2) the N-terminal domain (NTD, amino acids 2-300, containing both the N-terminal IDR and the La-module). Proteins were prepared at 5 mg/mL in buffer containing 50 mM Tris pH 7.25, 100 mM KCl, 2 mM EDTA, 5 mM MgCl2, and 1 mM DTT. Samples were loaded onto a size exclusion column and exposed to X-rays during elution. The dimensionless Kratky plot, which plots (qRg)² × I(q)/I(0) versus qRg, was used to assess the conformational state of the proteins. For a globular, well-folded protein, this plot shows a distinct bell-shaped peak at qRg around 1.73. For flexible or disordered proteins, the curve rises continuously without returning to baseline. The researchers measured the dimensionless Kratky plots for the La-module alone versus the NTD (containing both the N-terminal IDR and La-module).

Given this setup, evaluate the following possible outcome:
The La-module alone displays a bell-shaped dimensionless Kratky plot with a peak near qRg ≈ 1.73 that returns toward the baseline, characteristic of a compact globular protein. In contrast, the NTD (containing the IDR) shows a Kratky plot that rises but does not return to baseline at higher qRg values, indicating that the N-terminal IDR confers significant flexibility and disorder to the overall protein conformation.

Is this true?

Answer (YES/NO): NO